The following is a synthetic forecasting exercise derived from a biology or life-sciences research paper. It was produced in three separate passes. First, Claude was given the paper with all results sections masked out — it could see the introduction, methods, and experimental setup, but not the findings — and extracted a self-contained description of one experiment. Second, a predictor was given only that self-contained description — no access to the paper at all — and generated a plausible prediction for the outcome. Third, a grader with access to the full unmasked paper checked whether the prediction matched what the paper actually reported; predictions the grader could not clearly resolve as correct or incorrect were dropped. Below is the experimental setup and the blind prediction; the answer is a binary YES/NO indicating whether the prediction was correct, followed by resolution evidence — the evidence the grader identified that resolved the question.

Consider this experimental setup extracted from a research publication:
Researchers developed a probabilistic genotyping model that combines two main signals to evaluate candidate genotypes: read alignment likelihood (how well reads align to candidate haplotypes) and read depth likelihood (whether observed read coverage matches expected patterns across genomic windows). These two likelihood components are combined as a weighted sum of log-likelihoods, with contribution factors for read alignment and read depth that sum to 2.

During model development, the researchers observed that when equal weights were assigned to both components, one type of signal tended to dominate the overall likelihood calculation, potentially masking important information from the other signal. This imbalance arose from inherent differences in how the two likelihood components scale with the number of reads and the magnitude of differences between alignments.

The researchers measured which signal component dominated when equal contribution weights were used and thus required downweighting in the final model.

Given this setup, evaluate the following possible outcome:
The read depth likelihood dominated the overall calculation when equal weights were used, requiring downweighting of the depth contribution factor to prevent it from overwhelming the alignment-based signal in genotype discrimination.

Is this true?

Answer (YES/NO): NO